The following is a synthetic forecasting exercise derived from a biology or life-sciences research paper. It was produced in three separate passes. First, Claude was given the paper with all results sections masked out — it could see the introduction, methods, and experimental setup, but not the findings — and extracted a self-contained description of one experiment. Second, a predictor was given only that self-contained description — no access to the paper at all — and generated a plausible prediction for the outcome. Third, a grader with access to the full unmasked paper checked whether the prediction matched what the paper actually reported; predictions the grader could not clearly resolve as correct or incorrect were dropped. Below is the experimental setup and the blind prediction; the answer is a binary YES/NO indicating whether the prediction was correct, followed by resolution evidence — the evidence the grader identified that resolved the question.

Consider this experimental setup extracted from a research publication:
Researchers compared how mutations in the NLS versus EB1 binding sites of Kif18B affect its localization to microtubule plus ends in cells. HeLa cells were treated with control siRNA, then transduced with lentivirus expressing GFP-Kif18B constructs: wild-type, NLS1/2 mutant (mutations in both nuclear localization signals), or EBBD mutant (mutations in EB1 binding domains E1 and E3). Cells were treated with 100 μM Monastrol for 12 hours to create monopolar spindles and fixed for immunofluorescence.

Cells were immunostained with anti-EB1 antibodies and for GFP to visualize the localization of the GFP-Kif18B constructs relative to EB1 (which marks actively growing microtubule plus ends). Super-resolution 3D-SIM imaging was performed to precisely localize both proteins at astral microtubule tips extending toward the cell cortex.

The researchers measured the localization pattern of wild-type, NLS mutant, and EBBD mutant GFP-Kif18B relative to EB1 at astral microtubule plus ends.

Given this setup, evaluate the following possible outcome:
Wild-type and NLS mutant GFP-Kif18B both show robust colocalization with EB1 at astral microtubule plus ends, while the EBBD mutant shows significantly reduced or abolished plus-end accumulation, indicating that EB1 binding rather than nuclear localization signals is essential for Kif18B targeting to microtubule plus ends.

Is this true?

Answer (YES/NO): NO